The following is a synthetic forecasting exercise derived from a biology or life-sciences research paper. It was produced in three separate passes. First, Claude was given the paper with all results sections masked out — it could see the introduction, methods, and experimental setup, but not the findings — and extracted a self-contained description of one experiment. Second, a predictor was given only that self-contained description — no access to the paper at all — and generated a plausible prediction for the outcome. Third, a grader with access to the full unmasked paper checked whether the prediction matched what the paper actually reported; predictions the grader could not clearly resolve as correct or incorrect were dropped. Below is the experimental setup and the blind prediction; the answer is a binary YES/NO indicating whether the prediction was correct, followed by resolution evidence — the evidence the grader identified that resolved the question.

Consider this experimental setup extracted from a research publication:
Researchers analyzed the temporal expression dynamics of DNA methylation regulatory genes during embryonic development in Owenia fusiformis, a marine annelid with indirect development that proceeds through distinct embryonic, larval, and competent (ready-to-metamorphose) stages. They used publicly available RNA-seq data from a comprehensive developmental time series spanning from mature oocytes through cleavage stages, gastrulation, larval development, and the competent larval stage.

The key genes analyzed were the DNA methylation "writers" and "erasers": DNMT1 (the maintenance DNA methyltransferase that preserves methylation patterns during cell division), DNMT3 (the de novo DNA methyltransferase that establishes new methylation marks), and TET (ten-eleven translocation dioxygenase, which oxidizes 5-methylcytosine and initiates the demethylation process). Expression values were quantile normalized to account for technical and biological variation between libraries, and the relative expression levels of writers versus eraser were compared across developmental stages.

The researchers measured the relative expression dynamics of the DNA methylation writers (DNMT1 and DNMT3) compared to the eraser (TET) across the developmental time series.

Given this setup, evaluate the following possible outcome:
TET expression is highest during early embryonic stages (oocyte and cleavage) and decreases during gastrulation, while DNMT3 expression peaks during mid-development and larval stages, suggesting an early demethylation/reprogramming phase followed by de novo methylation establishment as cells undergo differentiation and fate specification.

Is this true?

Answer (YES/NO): NO